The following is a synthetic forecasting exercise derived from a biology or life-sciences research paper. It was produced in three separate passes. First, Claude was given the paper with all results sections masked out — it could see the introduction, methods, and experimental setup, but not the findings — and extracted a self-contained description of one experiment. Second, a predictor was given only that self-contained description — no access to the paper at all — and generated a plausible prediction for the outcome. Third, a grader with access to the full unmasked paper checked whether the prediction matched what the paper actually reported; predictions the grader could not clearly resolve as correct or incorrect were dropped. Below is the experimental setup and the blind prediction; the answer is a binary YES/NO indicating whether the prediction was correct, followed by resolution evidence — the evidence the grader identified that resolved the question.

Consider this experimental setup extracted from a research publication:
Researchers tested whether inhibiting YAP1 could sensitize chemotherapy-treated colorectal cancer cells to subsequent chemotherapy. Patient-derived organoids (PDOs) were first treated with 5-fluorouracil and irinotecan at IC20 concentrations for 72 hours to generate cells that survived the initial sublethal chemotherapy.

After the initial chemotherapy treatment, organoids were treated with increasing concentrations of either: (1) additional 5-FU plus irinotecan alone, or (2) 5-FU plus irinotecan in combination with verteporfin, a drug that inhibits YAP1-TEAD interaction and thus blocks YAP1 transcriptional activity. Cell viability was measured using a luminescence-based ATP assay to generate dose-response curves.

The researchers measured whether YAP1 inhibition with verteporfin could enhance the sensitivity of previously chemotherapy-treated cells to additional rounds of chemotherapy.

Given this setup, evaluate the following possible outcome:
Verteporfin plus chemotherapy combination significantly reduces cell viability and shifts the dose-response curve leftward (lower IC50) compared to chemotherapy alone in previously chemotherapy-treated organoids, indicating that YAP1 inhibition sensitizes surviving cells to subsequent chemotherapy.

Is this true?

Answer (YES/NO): YES